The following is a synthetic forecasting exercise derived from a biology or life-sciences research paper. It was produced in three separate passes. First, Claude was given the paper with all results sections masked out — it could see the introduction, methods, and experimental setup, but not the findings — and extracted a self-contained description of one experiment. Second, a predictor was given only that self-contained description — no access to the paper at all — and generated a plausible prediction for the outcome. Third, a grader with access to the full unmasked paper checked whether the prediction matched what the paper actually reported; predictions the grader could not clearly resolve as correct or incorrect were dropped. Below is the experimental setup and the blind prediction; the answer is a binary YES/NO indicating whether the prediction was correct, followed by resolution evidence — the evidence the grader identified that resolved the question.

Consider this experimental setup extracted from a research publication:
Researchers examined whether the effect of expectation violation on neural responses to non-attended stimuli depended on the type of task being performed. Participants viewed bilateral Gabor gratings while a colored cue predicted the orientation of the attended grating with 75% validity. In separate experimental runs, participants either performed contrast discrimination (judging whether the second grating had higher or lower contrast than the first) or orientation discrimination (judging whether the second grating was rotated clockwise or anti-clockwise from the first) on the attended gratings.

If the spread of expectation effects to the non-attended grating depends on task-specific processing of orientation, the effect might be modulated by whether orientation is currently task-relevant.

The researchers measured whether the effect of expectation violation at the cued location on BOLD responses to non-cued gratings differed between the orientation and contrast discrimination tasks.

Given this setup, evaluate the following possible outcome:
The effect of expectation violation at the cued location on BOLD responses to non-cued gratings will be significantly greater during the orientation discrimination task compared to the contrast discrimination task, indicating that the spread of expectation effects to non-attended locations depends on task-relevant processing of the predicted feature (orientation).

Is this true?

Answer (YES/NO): NO